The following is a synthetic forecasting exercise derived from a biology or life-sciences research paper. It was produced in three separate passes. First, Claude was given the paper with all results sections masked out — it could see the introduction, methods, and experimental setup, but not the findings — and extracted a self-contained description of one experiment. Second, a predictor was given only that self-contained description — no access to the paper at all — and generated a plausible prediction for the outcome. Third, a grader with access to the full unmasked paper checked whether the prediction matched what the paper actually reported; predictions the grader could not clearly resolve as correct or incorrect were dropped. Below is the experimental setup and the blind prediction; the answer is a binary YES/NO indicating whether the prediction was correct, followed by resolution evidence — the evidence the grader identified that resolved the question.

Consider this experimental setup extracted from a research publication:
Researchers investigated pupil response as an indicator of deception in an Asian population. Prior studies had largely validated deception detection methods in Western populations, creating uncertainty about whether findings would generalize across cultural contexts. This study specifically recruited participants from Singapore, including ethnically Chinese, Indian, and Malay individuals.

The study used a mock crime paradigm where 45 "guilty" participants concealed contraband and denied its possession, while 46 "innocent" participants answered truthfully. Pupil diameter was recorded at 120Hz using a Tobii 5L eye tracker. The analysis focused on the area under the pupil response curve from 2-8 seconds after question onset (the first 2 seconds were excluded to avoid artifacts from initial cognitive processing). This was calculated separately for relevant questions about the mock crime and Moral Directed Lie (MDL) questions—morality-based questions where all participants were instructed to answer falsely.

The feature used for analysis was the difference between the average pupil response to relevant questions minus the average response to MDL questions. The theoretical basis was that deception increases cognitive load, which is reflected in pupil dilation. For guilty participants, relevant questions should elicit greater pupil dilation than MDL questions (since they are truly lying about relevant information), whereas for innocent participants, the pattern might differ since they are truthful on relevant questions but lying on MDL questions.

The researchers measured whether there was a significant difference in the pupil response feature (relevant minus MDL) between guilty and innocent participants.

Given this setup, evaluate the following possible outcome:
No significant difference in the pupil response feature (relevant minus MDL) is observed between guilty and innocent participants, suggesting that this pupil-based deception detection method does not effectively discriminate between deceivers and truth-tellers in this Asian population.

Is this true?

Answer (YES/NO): NO